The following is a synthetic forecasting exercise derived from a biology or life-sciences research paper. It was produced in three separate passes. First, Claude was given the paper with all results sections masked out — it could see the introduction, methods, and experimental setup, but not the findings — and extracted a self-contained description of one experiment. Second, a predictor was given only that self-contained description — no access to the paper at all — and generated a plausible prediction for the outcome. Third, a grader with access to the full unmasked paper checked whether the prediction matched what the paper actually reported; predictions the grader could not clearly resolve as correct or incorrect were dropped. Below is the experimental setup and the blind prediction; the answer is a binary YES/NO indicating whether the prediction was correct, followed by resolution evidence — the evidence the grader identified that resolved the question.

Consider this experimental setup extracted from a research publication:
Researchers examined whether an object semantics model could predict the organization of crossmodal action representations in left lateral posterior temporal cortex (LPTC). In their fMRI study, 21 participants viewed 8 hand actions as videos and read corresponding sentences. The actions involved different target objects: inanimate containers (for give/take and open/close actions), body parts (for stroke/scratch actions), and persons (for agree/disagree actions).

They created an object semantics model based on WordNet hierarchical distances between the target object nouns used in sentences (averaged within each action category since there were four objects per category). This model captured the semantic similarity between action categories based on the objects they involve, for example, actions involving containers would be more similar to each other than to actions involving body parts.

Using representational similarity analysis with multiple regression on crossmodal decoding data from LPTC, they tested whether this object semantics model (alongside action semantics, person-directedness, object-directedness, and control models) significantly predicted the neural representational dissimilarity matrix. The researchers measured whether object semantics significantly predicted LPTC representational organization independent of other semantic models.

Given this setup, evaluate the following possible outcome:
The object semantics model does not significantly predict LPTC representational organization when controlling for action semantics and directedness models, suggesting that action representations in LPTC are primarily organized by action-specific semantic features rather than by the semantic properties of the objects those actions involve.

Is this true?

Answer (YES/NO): YES